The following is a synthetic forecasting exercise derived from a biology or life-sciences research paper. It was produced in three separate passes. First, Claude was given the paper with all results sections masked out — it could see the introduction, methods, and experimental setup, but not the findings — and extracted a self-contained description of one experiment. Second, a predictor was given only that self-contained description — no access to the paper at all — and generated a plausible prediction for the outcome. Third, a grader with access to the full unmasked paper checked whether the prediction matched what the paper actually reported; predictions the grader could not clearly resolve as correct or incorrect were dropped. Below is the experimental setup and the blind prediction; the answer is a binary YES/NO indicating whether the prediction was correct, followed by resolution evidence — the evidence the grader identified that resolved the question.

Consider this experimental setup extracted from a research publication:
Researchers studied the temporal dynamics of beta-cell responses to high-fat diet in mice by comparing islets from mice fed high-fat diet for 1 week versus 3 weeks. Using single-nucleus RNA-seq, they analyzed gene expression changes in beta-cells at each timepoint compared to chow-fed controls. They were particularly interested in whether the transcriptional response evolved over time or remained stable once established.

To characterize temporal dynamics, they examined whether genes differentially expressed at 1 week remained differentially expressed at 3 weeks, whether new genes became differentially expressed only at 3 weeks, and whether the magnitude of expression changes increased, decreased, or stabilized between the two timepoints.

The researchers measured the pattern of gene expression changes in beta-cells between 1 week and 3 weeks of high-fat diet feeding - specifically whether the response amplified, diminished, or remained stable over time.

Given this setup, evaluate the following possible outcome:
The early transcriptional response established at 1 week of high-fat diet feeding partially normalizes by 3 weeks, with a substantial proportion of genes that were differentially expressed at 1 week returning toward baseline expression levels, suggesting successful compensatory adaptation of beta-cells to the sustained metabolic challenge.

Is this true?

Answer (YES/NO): NO